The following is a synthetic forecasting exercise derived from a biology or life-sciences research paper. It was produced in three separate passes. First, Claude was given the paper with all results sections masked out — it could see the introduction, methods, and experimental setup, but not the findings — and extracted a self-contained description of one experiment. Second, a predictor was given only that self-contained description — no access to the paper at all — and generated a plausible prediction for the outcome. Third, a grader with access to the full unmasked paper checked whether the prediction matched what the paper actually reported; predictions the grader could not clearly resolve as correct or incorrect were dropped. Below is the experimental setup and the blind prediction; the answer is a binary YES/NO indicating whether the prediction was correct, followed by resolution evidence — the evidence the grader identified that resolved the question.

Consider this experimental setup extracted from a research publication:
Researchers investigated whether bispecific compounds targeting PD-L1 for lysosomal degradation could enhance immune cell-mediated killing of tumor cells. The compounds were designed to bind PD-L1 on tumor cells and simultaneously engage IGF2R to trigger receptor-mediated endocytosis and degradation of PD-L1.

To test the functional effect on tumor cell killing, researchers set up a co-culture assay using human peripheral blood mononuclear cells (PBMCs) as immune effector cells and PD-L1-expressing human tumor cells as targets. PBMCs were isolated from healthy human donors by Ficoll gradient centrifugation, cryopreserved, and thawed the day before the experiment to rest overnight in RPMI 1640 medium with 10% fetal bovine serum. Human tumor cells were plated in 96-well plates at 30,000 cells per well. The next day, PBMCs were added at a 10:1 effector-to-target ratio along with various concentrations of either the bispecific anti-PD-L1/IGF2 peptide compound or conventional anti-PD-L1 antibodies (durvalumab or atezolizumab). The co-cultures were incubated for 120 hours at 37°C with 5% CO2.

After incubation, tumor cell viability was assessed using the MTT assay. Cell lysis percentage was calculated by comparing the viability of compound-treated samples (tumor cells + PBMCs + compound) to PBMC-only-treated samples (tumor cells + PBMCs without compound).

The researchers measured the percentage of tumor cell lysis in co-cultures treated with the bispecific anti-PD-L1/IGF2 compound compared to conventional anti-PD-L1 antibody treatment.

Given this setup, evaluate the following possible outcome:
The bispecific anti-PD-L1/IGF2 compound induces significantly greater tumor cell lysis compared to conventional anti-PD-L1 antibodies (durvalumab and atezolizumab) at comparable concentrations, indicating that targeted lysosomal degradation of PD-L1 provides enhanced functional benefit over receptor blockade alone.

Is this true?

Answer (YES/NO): YES